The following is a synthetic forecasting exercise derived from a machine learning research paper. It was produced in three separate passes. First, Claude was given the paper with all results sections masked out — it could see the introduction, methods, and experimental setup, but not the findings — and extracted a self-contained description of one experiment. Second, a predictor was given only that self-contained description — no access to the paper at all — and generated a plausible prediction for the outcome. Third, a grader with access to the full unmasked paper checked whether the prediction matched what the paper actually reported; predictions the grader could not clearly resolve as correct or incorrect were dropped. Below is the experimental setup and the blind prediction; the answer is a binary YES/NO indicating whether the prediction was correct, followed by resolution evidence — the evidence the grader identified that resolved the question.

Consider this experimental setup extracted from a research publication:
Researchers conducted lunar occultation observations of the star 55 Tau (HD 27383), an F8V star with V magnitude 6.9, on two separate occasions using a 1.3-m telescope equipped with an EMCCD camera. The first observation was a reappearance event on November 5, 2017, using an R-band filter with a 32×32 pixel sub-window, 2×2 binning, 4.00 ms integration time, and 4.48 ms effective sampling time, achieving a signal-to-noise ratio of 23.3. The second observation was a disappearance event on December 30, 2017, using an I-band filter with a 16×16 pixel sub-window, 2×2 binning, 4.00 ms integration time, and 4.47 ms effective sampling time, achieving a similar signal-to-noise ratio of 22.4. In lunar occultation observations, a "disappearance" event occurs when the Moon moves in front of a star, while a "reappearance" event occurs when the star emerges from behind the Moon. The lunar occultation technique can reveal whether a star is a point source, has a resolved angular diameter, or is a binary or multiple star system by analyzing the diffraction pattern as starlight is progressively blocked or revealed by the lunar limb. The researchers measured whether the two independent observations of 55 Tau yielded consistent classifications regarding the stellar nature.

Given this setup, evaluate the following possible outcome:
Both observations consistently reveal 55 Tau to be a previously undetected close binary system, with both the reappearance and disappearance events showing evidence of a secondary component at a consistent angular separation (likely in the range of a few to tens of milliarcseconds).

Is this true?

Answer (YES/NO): NO